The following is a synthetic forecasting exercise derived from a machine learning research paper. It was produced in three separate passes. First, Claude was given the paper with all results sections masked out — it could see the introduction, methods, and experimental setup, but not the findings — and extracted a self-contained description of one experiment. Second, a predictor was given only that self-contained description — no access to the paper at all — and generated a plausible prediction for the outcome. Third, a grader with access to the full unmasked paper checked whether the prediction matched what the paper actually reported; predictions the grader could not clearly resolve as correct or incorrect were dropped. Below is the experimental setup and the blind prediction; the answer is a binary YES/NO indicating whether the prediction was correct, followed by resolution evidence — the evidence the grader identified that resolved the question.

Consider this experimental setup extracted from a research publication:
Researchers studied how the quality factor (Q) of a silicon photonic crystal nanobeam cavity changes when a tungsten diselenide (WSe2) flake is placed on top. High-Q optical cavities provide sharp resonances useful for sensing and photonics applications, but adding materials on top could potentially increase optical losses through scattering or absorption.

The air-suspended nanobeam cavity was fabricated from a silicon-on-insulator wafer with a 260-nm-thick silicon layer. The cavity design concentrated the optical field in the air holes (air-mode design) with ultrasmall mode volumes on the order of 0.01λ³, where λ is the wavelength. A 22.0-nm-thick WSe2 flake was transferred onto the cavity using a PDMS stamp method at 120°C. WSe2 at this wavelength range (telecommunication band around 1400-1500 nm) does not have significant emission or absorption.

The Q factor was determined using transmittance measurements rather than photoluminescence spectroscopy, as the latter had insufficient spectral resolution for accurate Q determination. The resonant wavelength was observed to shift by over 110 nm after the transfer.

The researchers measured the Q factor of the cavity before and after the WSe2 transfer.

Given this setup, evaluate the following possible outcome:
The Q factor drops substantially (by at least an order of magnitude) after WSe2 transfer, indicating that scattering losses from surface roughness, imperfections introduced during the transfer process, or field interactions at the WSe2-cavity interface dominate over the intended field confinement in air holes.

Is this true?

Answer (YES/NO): NO